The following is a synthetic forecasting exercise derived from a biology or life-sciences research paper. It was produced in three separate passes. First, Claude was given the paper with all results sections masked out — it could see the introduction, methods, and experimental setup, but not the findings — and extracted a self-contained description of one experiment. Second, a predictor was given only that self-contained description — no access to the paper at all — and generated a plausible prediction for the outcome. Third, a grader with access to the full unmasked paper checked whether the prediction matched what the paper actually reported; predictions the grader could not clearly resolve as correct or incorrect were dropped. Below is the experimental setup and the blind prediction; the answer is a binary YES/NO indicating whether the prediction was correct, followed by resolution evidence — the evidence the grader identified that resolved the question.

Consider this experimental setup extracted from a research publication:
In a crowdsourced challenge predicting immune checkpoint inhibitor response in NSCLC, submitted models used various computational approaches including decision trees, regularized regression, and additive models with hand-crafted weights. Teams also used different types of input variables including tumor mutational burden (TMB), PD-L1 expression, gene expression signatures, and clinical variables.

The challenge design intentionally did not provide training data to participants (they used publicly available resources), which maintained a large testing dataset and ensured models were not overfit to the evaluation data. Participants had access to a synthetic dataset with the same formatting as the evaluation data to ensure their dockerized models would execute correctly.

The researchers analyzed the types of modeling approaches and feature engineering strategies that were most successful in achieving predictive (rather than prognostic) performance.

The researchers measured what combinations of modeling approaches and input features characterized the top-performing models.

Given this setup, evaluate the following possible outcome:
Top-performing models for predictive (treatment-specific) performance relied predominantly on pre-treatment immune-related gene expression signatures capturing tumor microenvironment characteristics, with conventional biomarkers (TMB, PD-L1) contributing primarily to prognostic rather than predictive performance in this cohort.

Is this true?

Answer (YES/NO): NO